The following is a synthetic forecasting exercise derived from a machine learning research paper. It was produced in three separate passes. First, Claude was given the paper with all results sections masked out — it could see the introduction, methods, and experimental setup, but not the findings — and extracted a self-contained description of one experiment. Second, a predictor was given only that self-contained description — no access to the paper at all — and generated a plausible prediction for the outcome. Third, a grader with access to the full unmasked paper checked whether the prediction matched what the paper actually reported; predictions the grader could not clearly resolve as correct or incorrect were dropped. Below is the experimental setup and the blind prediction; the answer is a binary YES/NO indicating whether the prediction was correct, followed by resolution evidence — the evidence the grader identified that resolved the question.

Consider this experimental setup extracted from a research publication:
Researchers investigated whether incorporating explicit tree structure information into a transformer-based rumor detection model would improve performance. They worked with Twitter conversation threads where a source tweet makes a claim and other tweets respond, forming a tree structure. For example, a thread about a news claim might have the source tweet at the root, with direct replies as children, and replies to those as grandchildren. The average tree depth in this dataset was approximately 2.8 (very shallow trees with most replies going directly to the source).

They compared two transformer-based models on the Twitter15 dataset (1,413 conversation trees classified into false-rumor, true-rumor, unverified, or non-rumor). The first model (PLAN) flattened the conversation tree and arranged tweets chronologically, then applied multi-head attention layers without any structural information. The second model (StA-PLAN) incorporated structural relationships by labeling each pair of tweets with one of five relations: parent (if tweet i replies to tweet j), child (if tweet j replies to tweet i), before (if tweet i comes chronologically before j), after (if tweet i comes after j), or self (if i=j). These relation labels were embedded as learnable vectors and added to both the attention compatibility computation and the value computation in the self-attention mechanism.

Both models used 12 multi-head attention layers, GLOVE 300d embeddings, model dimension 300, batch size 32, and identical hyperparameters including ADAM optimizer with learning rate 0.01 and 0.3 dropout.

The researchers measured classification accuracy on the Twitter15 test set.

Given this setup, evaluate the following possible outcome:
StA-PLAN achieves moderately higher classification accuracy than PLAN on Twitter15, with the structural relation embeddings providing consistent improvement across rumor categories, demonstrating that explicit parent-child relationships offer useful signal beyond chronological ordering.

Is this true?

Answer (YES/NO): NO